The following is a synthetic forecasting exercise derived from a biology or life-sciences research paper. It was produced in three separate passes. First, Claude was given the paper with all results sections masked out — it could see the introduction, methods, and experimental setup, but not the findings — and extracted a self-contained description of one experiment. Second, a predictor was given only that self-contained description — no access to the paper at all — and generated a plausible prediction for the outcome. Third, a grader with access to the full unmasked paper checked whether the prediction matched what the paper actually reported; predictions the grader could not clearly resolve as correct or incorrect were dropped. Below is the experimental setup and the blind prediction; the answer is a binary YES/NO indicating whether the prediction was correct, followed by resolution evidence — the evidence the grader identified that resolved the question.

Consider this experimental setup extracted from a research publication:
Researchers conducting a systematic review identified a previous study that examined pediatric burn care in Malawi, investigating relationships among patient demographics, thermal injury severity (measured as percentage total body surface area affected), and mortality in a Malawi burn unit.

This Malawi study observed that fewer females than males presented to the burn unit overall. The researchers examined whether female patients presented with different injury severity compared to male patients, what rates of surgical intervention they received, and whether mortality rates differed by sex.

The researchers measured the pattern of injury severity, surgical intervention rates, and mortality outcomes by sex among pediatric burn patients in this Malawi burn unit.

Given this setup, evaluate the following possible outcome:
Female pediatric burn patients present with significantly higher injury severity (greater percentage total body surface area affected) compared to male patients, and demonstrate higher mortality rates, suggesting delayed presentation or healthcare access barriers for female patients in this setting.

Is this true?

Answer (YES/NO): NO